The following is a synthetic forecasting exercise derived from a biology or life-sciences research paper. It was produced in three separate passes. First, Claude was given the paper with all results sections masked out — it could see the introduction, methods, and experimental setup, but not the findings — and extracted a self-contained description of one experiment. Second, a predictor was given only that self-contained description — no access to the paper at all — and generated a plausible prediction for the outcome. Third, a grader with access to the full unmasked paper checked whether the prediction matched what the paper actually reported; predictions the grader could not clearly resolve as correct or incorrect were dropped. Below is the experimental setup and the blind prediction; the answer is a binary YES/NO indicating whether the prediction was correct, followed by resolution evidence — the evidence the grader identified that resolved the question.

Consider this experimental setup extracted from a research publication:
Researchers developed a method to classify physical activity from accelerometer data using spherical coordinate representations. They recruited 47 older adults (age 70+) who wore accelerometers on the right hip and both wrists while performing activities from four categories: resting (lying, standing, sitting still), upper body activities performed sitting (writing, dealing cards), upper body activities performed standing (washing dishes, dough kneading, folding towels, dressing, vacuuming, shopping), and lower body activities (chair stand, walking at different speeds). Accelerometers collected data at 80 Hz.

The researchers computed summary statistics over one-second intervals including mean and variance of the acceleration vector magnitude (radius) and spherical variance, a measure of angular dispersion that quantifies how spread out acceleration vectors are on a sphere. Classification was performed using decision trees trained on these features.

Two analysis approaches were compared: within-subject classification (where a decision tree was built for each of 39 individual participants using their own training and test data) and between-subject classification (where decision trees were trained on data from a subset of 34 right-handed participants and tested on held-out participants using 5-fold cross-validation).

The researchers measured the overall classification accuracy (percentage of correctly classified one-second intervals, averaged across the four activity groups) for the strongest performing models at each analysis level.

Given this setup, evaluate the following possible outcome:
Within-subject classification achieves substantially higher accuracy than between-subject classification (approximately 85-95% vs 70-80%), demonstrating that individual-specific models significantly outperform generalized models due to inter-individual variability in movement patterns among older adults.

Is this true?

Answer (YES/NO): NO